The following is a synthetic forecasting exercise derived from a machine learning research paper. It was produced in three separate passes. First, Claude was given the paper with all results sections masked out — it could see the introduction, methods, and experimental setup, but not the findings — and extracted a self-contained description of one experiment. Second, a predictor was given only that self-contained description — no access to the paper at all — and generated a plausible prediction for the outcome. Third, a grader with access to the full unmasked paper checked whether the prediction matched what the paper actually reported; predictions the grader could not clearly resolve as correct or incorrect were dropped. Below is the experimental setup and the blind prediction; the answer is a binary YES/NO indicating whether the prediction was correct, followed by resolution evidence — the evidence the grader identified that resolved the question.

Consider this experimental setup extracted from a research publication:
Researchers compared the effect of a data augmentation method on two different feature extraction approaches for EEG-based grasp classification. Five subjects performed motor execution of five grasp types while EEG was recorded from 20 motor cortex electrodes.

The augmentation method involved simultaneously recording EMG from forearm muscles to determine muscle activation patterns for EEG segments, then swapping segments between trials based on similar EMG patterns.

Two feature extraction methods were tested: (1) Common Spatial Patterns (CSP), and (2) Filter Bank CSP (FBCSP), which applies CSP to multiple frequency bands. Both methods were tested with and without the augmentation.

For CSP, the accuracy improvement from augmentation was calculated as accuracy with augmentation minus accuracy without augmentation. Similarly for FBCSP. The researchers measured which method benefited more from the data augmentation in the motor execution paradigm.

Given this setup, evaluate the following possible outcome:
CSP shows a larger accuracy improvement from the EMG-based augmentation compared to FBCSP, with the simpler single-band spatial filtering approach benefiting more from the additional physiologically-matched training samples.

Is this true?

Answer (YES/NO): NO